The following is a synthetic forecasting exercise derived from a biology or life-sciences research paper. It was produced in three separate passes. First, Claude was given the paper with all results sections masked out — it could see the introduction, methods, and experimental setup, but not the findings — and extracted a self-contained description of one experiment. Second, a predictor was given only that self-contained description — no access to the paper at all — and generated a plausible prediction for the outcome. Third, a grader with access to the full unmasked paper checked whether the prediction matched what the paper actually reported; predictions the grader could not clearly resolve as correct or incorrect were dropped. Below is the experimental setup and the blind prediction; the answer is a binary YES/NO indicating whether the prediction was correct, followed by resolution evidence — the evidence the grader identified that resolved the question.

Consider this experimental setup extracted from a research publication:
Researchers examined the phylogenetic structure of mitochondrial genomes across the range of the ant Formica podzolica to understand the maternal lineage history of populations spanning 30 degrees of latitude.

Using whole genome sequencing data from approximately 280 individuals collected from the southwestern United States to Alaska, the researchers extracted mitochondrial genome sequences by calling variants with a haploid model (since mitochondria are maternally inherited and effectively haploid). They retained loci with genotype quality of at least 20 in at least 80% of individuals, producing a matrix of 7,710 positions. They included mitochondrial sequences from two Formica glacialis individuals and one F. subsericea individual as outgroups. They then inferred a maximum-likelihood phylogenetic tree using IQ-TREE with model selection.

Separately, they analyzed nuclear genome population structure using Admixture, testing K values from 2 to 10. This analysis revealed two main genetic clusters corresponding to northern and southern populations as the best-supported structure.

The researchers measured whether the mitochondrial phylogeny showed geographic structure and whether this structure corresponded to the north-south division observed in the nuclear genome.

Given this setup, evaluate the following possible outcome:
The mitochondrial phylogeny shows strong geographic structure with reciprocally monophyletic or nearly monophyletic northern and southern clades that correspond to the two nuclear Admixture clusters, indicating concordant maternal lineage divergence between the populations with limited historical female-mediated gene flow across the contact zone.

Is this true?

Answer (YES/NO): NO